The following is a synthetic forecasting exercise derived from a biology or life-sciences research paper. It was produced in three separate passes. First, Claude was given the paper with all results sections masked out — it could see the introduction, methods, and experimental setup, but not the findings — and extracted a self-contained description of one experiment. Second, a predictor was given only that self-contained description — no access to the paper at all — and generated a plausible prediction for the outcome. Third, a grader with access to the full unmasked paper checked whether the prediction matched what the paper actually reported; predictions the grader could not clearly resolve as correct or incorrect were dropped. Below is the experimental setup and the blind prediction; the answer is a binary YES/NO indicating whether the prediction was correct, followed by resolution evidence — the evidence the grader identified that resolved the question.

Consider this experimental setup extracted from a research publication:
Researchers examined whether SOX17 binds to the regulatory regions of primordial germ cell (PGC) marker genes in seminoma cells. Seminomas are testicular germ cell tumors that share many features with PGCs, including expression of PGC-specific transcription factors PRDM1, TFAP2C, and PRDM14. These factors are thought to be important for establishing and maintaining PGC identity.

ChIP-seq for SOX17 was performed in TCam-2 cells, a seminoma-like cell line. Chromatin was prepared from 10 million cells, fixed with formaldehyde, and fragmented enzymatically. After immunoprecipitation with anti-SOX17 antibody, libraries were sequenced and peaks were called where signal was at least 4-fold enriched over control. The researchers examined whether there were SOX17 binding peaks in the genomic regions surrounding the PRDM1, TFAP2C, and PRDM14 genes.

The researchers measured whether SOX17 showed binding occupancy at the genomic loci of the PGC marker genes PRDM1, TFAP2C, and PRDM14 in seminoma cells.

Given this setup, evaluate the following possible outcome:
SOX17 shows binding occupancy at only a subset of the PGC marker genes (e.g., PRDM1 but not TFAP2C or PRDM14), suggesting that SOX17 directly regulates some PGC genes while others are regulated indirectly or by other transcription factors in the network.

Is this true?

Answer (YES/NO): NO